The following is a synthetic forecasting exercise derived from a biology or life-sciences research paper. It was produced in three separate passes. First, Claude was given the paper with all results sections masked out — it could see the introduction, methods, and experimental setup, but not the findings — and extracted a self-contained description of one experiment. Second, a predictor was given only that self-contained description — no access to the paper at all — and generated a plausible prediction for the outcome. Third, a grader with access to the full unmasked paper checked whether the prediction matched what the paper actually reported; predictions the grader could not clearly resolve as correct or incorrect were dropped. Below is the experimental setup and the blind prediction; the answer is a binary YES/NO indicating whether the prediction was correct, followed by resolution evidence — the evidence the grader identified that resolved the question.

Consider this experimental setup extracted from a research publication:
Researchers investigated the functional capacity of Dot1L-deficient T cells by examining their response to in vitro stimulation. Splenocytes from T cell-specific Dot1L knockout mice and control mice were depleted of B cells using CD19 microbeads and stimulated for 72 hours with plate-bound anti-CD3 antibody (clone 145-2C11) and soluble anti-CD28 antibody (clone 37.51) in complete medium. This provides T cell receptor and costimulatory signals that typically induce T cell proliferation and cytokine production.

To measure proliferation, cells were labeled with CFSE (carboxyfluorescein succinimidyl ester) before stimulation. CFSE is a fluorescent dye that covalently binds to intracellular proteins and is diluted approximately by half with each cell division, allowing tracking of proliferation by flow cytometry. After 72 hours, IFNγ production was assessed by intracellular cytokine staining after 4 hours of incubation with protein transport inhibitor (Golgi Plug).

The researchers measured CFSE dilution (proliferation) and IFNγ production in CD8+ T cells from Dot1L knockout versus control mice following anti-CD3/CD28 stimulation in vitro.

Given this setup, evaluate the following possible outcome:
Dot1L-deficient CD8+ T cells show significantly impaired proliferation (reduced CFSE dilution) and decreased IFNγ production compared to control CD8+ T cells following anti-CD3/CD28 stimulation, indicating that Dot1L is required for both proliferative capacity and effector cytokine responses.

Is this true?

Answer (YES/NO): NO